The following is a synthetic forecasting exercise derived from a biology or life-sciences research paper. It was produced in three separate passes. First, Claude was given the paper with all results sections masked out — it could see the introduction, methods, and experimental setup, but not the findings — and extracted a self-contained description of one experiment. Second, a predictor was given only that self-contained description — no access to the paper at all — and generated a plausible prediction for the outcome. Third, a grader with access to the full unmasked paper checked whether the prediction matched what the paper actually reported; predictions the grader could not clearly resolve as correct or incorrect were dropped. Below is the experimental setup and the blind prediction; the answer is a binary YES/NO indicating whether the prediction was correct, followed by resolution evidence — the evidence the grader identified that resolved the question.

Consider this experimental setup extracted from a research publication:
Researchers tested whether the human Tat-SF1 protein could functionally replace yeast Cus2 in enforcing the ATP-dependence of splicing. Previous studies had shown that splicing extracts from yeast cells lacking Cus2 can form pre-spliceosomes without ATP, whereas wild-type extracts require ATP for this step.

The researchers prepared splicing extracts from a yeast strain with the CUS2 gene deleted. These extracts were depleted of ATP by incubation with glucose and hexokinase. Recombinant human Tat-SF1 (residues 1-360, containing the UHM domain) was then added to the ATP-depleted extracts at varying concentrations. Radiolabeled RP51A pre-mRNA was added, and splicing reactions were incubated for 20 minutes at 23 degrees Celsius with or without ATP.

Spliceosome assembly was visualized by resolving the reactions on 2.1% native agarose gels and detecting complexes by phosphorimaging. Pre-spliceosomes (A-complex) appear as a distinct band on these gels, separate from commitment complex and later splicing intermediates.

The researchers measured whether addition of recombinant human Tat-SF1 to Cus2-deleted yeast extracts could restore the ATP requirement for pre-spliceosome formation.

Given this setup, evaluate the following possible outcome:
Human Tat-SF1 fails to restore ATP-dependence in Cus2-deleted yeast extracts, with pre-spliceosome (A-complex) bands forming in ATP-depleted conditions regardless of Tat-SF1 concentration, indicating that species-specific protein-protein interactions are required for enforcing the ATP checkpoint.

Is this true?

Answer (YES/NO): NO